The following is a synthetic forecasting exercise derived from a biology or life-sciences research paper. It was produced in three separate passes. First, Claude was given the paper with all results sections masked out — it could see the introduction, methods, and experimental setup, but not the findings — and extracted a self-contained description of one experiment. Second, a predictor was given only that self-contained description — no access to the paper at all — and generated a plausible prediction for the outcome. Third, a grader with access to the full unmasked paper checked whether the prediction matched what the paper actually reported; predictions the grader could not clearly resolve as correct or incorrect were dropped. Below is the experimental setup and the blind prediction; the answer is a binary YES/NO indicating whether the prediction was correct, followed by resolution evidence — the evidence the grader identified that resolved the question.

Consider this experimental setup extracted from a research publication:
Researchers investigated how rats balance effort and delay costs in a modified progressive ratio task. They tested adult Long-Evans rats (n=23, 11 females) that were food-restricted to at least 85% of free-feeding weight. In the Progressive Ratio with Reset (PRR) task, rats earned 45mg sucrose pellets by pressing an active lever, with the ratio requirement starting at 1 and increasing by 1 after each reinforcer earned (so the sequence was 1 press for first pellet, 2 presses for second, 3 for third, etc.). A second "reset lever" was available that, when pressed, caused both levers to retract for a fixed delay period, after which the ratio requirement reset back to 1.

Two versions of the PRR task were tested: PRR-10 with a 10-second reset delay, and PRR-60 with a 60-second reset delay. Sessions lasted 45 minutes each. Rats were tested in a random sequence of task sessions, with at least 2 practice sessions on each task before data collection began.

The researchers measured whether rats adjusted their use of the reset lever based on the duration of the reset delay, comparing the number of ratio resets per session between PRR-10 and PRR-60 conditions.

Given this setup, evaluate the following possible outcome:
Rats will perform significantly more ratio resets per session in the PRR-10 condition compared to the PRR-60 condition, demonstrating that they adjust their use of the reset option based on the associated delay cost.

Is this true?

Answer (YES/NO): YES